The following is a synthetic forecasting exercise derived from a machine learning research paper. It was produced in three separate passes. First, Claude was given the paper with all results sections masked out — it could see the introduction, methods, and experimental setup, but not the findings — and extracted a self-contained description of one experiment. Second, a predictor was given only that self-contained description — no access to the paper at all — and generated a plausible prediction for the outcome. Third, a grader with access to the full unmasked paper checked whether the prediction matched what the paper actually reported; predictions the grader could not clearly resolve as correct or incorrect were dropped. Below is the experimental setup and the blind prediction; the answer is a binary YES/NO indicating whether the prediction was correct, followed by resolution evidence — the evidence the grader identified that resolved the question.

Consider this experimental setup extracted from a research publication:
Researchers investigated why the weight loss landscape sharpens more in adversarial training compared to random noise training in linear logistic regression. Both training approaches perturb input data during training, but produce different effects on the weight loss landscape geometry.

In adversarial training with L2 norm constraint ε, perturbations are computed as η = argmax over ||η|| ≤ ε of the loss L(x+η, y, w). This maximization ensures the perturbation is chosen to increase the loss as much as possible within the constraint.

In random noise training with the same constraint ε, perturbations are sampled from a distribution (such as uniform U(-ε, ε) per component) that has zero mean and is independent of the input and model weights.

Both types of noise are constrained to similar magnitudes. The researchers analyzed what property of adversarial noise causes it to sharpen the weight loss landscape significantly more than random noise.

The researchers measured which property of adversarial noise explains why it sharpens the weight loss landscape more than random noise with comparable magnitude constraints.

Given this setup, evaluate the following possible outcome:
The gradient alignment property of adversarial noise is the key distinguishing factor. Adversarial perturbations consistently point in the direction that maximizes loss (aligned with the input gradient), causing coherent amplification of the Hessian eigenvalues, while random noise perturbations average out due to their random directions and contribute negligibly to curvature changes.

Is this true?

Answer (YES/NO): YES